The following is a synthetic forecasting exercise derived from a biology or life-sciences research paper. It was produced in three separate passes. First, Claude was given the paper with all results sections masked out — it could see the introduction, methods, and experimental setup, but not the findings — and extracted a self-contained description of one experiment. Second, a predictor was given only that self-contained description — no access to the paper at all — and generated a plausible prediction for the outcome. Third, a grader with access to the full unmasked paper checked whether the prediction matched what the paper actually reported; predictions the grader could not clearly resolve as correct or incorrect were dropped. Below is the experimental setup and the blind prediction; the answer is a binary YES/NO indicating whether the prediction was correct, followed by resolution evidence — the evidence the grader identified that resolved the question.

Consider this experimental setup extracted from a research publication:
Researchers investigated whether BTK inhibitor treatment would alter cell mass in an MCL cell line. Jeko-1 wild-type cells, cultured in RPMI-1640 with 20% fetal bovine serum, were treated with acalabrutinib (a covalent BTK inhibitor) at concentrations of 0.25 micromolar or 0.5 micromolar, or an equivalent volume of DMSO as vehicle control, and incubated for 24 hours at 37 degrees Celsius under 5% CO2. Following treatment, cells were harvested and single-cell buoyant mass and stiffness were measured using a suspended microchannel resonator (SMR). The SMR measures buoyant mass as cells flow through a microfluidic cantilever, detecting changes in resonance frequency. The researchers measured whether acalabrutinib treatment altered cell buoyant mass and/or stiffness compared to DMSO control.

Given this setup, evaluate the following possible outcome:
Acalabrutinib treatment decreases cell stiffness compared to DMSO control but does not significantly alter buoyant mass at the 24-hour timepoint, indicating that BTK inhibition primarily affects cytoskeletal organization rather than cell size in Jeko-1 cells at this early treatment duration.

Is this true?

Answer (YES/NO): NO